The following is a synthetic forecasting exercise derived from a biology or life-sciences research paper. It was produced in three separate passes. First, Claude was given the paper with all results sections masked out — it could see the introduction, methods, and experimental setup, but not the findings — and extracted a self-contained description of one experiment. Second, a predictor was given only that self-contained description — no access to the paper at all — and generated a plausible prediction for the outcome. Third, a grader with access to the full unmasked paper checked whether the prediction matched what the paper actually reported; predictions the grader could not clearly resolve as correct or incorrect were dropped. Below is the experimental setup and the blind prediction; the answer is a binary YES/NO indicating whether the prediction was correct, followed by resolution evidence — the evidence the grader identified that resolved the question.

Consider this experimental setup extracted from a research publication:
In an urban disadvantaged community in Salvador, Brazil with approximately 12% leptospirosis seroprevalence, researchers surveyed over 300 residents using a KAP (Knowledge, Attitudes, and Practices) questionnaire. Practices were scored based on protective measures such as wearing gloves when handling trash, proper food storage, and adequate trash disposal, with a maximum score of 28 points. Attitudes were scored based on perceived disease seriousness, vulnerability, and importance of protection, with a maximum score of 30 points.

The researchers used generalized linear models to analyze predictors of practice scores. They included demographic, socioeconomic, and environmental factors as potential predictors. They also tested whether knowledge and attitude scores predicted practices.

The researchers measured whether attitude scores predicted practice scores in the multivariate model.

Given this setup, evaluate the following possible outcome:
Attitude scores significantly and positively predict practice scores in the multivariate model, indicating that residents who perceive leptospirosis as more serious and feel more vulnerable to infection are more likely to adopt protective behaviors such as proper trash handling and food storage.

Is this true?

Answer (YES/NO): YES